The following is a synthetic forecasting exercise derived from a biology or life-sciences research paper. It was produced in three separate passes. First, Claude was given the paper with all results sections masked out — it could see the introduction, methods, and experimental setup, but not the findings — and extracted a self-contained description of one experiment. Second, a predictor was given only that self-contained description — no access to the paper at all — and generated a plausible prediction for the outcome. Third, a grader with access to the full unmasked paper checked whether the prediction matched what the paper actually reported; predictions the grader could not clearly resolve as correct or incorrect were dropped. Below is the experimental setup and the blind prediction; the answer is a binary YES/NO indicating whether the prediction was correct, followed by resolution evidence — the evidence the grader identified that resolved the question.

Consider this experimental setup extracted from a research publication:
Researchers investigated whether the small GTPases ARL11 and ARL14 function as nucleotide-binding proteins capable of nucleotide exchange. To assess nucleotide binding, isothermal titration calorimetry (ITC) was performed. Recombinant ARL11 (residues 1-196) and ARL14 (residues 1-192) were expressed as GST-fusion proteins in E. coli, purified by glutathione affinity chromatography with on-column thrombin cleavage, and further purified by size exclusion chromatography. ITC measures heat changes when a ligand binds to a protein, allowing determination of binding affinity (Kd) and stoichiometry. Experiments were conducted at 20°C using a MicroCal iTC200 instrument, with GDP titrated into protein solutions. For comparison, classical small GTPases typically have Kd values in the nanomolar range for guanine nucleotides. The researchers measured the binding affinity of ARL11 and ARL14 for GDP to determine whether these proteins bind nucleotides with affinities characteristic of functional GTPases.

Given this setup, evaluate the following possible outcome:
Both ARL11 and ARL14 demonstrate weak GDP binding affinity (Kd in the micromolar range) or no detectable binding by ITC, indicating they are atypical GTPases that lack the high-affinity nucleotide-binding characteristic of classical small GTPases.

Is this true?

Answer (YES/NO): YES